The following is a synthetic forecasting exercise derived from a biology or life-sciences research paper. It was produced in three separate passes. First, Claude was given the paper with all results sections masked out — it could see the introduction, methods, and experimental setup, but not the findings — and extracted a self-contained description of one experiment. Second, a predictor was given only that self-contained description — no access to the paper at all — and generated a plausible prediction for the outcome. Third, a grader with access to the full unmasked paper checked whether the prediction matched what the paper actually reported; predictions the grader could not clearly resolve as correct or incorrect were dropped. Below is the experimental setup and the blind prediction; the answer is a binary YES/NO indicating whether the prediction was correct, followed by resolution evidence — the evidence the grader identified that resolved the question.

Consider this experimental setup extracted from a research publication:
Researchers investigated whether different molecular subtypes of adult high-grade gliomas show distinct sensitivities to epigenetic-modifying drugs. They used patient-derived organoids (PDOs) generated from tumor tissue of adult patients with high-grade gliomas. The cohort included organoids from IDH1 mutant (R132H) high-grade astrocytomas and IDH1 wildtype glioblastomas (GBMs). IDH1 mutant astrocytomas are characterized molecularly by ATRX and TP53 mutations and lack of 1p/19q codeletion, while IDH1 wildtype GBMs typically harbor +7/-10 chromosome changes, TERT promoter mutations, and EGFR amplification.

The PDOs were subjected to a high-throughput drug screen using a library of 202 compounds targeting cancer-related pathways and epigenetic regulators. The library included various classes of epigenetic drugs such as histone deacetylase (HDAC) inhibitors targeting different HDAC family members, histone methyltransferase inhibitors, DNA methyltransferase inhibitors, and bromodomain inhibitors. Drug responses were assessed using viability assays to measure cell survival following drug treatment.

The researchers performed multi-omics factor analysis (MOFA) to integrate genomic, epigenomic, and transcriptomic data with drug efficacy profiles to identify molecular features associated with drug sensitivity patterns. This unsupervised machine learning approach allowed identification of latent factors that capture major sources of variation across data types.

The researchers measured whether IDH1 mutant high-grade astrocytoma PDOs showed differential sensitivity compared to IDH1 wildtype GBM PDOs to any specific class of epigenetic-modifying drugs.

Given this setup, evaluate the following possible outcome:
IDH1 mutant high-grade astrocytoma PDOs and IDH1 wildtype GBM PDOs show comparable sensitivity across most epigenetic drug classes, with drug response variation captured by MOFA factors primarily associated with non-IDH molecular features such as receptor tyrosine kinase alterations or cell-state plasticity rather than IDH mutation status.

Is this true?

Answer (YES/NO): NO